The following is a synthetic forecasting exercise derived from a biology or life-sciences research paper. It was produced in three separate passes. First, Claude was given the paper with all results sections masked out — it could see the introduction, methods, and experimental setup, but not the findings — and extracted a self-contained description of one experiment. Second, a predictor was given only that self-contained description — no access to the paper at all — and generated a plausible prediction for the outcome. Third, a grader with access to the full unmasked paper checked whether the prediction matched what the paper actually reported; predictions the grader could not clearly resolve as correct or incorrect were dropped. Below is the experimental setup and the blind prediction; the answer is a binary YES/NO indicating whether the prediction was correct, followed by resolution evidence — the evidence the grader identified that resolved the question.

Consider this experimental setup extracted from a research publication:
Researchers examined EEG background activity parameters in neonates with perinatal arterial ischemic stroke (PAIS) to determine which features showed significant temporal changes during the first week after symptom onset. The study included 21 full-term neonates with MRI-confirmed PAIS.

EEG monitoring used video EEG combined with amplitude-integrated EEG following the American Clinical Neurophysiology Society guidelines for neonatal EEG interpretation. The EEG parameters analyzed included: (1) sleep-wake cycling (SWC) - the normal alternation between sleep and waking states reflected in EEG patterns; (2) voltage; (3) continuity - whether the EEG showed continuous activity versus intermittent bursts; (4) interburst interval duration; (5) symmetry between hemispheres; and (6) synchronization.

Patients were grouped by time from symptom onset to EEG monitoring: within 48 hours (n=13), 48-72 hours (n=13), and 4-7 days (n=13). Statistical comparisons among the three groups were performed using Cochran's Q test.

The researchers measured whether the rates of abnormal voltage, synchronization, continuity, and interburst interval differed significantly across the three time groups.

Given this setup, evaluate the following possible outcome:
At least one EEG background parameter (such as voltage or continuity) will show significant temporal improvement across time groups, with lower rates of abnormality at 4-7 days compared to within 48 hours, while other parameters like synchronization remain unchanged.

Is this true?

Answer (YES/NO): NO